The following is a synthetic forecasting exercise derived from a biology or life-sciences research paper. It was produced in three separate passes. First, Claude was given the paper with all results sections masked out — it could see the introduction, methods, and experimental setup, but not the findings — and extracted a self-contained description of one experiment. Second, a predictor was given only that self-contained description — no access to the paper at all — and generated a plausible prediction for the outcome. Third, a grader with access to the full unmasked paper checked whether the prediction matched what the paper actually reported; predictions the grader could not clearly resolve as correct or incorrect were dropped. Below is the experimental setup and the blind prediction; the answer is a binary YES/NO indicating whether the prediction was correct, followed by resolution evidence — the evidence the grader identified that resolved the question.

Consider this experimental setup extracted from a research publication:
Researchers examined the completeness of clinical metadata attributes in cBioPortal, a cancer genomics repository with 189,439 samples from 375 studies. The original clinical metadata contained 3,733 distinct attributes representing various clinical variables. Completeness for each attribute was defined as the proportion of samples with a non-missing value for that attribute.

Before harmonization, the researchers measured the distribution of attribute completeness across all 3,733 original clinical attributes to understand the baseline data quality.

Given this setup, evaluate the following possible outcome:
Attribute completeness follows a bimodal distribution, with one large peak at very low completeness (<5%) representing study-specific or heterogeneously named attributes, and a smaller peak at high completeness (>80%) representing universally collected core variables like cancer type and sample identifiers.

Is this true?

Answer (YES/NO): NO